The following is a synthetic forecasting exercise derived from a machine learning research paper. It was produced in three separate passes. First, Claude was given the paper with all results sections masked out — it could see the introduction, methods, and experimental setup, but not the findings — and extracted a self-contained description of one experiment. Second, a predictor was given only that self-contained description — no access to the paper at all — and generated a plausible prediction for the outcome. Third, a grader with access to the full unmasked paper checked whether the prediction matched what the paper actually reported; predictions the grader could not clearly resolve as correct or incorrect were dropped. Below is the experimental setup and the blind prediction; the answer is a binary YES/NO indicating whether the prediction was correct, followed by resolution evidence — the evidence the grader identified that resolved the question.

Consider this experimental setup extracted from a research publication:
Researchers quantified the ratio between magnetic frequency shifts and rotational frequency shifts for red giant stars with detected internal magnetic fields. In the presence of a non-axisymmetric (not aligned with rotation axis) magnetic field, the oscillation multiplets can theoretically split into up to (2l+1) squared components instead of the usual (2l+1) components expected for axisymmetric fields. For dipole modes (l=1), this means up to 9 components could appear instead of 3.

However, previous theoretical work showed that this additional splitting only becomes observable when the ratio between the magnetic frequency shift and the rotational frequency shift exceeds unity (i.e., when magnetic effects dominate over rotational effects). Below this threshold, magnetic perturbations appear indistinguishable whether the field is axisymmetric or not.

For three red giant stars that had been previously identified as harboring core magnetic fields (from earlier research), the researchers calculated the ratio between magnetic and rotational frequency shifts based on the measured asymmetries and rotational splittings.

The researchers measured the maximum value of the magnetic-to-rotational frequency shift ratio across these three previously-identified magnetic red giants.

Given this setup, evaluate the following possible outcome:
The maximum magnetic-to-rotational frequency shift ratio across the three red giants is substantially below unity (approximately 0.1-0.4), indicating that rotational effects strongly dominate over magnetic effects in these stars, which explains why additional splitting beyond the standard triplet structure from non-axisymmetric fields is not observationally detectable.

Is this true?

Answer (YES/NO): NO